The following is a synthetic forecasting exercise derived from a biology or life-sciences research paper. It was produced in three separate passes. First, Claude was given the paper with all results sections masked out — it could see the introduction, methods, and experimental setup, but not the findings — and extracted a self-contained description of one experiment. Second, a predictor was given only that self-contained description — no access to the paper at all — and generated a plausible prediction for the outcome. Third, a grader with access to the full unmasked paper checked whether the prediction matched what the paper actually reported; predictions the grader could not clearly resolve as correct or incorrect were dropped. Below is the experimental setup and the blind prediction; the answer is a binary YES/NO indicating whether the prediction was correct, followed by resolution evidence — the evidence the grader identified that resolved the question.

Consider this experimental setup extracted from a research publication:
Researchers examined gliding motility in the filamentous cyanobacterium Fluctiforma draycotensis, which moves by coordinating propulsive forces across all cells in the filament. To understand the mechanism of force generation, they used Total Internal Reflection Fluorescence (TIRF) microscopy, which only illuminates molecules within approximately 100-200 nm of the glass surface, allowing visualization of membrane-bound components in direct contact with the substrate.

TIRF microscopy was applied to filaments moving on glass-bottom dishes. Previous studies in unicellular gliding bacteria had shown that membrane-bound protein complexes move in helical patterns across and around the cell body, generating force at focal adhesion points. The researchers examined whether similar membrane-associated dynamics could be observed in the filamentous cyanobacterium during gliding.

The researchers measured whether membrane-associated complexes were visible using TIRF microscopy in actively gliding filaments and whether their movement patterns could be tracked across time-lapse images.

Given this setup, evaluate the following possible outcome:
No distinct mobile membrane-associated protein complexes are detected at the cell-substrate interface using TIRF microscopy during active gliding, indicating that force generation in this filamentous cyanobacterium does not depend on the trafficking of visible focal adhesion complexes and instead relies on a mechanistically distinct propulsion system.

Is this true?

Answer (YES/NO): NO